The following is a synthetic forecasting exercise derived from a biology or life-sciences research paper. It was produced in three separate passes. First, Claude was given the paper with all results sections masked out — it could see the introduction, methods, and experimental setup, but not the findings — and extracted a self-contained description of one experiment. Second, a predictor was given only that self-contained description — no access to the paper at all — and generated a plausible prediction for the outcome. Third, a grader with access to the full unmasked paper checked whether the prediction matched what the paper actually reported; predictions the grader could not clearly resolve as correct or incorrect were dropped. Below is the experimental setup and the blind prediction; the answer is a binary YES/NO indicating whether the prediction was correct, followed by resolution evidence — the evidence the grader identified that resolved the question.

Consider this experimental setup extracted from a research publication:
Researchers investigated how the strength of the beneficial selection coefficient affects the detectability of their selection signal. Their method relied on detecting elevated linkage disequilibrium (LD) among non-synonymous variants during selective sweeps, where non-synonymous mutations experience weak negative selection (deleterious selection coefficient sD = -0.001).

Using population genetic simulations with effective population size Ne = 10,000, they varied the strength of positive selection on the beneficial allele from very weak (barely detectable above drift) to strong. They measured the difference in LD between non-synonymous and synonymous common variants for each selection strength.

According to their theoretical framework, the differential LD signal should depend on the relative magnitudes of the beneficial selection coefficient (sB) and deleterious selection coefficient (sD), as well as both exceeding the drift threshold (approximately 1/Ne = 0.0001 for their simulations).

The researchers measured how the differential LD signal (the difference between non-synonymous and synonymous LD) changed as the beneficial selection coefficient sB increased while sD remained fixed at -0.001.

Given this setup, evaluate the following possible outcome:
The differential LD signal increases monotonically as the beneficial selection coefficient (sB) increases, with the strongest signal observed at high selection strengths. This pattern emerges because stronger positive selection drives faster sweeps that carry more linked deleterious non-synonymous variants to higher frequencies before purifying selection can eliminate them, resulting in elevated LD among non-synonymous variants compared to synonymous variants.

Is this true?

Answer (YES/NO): YES